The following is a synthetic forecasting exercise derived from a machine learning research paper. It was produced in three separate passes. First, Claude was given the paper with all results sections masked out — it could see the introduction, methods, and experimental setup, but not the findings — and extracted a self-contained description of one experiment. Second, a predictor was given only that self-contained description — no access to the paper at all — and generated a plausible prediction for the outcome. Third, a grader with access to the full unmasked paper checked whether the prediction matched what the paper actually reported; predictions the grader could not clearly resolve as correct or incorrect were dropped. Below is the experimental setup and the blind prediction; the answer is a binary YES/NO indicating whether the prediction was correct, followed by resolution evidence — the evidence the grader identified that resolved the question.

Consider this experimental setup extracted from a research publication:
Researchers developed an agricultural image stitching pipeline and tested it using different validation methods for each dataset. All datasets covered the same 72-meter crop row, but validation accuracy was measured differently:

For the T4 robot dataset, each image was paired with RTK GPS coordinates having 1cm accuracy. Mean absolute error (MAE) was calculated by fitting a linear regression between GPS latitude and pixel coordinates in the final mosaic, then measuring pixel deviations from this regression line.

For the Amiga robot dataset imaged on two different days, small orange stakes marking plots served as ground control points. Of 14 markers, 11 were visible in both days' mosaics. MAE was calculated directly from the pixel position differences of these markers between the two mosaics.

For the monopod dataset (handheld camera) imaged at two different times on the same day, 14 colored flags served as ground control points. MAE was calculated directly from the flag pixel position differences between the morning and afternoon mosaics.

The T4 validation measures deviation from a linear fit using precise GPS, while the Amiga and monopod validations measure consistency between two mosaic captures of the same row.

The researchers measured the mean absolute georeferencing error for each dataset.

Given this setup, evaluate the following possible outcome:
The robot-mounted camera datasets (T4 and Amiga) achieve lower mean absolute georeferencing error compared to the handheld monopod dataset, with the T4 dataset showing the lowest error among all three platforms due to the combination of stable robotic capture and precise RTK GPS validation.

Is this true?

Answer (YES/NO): NO